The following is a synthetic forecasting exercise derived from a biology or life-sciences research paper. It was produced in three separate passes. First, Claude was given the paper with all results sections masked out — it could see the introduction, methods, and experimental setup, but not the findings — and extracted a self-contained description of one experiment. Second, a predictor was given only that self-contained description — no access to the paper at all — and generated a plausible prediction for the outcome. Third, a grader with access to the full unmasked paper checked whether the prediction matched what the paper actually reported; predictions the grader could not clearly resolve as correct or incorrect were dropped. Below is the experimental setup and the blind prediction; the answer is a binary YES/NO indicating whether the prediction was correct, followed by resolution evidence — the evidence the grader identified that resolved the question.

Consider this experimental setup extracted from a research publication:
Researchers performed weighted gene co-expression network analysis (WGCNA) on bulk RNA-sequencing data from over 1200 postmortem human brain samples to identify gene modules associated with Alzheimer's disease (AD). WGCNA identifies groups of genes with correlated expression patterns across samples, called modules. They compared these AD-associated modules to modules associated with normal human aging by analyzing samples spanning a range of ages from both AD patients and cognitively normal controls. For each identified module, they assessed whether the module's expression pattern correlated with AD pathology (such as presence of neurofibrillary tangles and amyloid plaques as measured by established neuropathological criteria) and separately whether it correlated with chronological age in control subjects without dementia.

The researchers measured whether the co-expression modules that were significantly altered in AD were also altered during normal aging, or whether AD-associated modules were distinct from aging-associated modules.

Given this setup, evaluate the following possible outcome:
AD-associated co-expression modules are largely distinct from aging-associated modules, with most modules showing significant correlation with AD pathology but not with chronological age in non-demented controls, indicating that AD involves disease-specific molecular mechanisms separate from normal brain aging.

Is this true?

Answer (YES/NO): YES